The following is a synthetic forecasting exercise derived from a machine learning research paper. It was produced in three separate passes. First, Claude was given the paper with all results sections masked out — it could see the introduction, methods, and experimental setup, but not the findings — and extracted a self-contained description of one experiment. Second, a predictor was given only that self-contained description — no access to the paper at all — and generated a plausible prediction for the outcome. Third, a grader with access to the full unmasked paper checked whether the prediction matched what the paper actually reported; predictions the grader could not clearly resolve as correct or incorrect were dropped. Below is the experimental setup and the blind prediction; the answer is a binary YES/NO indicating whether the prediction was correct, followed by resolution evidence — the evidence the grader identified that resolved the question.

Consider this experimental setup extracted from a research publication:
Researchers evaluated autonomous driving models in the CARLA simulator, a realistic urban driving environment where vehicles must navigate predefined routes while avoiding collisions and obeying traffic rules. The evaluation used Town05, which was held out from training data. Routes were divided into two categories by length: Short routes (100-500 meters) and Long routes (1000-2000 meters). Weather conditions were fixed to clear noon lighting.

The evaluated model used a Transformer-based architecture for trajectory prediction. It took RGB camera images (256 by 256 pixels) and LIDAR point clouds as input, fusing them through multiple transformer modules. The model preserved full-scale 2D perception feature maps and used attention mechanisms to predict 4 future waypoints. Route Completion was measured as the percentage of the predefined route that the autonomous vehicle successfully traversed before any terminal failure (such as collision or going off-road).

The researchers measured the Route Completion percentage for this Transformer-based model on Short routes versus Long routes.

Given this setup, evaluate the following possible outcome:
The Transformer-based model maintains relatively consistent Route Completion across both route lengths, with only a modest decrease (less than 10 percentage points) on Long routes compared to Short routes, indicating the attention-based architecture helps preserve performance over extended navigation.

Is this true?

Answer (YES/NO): NO